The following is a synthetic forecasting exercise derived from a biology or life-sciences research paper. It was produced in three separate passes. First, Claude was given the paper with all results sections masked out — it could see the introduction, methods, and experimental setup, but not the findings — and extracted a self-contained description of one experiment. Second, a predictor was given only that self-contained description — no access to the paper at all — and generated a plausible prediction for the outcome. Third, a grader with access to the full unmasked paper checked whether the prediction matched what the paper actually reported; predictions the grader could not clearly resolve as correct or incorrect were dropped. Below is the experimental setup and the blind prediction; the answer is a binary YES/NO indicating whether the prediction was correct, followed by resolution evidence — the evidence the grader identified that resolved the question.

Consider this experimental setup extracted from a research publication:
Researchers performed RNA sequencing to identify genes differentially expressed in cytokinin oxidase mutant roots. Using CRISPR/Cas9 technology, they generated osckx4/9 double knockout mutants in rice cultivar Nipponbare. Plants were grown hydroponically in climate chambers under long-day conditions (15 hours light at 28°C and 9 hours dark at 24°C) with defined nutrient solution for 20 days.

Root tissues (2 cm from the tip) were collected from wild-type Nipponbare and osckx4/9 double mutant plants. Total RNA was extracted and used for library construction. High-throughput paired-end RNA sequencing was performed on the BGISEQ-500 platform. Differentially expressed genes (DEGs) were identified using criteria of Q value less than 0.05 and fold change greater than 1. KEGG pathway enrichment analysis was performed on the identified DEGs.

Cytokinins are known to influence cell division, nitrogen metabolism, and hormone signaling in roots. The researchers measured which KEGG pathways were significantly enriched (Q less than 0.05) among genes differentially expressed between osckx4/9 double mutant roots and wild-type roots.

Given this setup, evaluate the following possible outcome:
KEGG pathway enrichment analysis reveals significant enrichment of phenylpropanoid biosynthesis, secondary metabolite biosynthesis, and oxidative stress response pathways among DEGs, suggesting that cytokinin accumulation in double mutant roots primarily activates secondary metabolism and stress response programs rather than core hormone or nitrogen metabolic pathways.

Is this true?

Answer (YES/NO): NO